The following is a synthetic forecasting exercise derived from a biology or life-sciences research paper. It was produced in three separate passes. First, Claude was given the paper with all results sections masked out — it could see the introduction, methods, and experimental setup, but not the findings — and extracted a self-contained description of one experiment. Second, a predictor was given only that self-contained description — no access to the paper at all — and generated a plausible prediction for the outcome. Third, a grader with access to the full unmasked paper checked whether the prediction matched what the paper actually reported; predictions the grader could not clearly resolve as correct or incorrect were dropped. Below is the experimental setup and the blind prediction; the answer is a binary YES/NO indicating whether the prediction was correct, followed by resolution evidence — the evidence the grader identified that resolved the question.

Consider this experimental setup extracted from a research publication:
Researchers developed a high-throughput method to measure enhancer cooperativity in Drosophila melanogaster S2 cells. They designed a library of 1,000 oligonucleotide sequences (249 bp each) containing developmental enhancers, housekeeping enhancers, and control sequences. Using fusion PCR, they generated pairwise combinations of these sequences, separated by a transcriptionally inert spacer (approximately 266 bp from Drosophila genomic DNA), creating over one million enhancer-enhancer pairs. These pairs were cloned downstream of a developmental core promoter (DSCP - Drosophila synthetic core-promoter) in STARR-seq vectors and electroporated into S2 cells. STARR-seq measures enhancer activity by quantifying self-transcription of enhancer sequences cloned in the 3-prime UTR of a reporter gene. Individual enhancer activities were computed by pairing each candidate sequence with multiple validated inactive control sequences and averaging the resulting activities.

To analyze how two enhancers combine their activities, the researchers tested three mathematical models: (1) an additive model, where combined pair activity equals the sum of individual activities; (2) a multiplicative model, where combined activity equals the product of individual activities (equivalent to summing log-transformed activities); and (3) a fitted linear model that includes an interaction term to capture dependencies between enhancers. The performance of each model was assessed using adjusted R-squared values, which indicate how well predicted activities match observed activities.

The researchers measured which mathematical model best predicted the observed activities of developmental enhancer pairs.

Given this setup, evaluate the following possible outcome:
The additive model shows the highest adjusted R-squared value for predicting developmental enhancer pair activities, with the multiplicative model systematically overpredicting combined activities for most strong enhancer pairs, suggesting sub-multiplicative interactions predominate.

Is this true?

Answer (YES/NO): NO